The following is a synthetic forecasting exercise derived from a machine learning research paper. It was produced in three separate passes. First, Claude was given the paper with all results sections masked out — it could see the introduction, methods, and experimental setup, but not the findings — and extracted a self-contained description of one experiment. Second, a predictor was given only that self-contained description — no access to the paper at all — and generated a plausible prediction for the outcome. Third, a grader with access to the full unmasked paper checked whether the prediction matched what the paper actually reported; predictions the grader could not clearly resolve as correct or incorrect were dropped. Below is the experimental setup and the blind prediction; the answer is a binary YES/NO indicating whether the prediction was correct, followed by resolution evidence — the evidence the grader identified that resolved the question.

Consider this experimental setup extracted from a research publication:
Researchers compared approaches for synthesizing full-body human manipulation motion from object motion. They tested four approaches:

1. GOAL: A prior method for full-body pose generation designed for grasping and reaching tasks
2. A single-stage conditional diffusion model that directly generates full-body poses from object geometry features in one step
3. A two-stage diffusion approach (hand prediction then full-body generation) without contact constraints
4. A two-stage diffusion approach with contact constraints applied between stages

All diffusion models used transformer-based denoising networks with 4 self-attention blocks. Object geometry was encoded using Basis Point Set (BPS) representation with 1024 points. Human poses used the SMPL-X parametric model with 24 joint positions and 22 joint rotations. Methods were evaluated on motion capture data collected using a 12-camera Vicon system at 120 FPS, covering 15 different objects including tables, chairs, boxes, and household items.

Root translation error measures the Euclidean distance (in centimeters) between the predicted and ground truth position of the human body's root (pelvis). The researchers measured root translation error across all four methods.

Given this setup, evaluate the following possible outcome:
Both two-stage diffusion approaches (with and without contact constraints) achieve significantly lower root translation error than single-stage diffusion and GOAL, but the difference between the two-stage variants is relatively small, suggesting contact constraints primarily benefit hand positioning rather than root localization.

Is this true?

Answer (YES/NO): NO